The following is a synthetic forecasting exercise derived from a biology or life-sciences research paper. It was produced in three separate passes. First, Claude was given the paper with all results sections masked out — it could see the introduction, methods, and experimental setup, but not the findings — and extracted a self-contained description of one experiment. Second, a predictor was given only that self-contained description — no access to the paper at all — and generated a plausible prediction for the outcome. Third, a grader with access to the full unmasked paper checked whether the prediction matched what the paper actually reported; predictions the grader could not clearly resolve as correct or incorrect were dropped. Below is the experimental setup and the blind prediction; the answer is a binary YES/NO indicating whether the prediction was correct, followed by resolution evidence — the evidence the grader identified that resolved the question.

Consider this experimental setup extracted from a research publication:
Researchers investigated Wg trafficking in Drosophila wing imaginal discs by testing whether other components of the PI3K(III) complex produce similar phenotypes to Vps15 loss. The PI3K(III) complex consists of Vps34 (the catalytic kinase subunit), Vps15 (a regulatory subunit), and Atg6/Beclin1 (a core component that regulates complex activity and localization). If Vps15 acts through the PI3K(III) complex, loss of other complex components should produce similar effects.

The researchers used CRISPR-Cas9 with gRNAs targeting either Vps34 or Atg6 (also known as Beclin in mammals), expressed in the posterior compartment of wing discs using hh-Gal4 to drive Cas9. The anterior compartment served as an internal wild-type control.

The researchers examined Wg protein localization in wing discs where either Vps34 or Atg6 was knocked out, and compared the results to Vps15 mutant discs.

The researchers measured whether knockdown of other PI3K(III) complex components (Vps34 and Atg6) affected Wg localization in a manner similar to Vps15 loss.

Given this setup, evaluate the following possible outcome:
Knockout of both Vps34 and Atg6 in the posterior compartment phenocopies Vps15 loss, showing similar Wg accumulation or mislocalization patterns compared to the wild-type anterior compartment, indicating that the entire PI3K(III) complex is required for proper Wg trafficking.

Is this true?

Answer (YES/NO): YES